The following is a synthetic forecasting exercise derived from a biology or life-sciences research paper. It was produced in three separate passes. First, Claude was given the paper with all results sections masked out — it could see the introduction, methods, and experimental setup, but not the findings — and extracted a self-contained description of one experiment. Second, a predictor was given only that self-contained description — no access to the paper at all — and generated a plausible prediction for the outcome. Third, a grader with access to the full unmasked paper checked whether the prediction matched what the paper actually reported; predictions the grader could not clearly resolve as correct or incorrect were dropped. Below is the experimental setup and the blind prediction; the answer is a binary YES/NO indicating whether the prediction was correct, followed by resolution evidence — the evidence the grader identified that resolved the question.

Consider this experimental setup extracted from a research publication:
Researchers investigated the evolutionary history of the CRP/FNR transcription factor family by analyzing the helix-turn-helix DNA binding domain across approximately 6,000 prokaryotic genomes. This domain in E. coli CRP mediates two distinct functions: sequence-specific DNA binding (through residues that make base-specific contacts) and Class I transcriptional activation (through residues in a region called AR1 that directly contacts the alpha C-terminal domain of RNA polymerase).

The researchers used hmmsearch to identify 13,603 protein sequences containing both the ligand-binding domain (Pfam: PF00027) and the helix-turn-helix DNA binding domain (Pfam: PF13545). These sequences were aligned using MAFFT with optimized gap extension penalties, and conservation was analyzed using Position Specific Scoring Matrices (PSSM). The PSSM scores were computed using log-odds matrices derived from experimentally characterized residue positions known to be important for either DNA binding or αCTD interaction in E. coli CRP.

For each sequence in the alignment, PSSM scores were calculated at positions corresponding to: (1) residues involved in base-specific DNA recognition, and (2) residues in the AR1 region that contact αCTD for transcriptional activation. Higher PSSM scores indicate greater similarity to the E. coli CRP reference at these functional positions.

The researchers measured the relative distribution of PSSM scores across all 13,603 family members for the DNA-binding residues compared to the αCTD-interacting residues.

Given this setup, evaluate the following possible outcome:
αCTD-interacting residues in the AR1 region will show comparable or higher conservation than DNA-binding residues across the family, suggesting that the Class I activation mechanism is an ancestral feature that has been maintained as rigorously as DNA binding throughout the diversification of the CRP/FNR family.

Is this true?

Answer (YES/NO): NO